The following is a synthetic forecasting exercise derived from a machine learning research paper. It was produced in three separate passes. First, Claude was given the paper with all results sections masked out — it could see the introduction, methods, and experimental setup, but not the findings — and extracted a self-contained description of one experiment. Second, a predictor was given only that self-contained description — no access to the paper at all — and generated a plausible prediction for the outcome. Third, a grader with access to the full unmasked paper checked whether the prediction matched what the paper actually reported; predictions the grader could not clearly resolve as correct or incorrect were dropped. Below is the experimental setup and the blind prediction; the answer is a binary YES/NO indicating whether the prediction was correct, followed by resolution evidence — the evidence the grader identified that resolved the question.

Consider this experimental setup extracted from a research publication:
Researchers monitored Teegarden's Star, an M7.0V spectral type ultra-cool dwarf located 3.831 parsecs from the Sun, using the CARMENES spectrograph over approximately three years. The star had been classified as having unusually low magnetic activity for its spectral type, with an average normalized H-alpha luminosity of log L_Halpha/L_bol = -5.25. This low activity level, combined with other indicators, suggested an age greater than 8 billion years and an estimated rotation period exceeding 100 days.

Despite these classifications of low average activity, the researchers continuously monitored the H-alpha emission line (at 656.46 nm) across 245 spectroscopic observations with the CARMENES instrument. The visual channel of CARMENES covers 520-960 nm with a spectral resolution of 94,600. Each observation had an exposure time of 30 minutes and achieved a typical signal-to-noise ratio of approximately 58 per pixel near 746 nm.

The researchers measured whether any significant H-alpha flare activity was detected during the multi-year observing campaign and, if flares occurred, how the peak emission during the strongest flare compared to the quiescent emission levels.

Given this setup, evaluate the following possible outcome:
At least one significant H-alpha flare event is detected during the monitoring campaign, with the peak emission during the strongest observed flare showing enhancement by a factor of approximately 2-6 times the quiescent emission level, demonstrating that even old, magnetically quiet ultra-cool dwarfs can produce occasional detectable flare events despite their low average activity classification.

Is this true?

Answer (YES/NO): NO